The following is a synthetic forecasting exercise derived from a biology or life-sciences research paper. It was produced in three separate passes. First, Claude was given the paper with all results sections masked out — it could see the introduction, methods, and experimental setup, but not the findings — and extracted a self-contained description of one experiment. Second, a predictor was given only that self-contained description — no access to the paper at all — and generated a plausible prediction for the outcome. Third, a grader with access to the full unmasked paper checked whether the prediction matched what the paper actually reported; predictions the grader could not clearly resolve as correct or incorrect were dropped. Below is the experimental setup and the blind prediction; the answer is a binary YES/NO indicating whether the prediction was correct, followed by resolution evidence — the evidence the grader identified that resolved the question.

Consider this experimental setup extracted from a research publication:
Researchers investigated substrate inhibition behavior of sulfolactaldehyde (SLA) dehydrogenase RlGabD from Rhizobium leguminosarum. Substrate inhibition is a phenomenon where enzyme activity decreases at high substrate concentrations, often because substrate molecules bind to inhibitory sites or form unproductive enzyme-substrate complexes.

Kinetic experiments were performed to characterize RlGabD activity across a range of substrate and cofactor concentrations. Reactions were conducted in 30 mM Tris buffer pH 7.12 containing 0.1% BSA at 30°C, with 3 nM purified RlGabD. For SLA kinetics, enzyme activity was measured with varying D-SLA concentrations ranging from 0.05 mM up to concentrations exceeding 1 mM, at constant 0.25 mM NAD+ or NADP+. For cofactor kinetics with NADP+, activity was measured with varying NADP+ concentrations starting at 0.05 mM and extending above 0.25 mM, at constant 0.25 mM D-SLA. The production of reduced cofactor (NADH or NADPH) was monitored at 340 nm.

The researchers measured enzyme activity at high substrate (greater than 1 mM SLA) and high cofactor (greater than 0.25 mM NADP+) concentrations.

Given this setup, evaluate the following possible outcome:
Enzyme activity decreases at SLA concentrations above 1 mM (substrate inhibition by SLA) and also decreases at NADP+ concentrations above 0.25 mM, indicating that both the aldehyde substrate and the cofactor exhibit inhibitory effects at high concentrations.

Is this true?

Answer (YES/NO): YES